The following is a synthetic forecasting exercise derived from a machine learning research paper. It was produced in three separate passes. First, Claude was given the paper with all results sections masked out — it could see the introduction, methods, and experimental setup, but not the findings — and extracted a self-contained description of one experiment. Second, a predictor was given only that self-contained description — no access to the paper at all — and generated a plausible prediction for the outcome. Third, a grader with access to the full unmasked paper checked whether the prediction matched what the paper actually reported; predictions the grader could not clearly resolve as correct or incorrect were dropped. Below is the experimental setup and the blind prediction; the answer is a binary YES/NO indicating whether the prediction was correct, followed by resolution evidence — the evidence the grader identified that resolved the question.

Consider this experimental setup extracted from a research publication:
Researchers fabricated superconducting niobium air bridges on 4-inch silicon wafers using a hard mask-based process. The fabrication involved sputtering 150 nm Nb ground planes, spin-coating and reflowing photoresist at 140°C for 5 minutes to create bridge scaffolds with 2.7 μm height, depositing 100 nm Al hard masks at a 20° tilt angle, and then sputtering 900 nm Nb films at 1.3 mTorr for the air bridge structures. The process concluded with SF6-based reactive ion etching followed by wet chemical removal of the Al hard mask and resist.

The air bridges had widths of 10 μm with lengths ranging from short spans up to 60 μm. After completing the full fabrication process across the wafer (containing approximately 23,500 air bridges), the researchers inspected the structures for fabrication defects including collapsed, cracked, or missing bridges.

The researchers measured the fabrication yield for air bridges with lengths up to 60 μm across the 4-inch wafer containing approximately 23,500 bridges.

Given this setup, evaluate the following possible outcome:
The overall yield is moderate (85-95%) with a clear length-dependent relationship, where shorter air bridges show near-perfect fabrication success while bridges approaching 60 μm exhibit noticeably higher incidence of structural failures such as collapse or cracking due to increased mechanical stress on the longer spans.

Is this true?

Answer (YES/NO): NO